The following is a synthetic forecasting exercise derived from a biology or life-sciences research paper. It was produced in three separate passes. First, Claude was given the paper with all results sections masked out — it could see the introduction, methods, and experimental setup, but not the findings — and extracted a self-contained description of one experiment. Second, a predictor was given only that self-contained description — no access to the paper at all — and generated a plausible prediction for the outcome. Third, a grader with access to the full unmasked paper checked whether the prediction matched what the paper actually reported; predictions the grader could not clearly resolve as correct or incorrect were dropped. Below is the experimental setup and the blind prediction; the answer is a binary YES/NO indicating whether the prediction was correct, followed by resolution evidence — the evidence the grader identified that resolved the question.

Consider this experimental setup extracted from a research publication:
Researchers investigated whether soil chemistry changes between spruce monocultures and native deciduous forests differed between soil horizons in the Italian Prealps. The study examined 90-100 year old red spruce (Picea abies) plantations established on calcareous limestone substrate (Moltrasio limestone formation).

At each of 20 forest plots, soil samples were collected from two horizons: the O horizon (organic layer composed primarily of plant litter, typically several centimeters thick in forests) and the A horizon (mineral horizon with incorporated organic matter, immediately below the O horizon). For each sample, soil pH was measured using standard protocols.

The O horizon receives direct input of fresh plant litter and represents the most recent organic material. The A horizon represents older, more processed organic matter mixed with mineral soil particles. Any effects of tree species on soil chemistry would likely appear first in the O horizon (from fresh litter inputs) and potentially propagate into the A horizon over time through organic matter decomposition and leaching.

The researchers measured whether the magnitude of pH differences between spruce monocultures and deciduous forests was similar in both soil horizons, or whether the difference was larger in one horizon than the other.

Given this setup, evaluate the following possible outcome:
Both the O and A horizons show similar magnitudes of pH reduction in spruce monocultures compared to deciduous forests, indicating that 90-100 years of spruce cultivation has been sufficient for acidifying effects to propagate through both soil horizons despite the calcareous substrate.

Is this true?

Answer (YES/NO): YES